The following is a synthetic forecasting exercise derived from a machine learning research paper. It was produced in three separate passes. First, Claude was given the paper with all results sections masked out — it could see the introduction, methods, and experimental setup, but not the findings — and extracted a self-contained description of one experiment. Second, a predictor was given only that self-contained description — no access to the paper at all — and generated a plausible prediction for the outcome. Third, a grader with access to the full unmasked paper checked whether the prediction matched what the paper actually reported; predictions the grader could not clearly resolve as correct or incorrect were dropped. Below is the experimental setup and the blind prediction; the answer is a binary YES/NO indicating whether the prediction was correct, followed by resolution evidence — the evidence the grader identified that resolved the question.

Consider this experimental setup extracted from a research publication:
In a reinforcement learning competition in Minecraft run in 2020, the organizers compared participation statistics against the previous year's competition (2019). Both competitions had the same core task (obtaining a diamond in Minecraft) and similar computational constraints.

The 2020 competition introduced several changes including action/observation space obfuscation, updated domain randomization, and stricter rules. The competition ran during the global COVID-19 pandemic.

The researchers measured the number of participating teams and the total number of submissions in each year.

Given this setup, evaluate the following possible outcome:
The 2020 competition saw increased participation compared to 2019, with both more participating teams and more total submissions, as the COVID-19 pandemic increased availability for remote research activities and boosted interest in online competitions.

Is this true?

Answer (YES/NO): NO